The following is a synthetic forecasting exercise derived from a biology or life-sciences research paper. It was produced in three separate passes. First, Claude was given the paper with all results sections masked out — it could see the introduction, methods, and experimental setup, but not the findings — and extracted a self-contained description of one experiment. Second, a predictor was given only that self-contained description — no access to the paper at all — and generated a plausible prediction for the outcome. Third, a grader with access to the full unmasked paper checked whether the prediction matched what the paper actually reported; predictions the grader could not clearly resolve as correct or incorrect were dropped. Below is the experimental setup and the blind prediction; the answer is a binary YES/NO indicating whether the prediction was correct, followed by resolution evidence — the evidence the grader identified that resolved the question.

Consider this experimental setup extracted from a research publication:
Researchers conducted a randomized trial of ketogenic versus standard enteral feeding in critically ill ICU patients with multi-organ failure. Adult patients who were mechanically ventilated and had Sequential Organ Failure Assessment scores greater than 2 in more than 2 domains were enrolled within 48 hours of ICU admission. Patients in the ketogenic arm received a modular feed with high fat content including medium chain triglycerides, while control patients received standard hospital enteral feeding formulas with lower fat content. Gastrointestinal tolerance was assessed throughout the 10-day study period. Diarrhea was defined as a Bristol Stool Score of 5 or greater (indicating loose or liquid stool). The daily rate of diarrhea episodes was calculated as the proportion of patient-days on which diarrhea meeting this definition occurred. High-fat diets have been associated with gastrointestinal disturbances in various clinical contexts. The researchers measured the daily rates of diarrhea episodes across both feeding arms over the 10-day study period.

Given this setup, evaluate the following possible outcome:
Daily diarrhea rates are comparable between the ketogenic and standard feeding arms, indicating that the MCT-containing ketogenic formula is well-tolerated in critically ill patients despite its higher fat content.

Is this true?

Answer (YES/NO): NO